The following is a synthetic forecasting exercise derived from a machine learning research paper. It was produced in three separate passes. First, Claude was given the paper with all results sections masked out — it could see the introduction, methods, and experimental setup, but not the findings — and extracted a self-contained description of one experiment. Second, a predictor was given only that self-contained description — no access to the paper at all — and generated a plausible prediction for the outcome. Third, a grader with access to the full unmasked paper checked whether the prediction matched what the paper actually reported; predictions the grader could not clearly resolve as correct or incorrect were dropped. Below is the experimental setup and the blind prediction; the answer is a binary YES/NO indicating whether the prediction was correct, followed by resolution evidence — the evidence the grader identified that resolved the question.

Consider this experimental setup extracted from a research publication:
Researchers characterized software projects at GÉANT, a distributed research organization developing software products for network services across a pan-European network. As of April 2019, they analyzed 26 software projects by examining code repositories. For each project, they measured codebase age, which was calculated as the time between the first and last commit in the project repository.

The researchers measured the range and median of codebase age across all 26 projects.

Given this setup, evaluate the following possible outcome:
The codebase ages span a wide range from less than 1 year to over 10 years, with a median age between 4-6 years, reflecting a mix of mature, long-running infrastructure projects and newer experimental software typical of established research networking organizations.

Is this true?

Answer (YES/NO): NO